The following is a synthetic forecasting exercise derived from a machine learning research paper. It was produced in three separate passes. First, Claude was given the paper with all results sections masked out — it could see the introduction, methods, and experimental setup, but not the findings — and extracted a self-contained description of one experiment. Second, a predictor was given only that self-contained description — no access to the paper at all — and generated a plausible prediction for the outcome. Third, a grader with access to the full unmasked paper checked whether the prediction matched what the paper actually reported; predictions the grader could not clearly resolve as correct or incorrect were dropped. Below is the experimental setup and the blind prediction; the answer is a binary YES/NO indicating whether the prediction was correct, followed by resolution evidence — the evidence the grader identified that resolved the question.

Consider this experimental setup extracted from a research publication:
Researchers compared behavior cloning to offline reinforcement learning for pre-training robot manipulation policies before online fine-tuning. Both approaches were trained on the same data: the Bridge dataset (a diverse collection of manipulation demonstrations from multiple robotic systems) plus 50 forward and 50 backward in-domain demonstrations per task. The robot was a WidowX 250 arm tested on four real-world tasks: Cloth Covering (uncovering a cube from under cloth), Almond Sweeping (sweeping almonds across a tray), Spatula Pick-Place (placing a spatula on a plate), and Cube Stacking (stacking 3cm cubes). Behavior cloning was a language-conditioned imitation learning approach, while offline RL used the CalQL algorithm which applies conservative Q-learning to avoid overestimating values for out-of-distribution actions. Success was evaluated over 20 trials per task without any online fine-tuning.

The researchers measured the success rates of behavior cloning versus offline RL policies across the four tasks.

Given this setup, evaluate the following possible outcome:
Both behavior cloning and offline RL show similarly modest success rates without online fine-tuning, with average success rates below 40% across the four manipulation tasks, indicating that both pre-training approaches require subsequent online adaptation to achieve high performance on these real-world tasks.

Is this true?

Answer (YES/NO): NO